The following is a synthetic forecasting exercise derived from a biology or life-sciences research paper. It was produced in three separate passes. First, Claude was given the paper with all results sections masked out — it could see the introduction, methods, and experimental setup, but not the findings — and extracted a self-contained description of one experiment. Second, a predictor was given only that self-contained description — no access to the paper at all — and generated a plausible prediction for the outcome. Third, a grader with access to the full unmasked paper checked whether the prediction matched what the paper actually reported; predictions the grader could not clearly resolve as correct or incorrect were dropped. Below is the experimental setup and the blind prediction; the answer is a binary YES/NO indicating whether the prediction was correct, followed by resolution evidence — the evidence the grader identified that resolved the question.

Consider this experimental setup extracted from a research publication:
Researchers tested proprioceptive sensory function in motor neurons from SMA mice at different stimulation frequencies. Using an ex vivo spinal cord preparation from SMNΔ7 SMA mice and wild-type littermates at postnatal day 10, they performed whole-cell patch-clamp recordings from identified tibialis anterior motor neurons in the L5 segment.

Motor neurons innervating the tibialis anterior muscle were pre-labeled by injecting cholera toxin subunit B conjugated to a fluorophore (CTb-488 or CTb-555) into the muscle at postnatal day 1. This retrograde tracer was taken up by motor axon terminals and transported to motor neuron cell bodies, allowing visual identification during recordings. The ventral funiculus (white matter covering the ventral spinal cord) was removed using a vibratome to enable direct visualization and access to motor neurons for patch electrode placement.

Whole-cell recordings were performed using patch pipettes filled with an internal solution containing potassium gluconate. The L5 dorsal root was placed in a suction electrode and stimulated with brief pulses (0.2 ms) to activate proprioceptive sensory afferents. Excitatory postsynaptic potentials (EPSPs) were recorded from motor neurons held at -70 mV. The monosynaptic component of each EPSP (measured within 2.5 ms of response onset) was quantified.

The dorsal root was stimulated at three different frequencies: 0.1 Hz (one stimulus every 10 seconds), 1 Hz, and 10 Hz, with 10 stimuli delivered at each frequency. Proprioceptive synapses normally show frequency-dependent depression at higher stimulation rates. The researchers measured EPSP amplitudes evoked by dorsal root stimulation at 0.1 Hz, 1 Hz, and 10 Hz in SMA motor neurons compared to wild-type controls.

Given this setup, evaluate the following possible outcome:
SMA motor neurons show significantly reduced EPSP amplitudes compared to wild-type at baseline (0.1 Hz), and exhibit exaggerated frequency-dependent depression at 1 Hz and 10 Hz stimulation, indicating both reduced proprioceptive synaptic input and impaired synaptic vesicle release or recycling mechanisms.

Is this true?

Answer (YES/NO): NO